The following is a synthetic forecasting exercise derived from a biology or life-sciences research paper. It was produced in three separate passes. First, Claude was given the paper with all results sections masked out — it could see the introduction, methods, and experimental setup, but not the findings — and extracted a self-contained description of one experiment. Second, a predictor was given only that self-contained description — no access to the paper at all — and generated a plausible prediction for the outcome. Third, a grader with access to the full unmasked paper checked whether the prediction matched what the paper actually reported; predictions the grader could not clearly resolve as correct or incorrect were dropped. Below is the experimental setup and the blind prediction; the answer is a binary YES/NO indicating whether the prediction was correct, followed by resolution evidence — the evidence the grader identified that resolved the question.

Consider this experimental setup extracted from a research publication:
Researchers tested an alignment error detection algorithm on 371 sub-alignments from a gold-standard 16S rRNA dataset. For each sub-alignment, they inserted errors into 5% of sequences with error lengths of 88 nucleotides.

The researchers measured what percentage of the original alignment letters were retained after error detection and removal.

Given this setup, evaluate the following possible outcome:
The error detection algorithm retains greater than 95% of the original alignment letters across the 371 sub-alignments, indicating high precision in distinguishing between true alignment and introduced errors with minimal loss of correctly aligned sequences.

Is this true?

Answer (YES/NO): YES